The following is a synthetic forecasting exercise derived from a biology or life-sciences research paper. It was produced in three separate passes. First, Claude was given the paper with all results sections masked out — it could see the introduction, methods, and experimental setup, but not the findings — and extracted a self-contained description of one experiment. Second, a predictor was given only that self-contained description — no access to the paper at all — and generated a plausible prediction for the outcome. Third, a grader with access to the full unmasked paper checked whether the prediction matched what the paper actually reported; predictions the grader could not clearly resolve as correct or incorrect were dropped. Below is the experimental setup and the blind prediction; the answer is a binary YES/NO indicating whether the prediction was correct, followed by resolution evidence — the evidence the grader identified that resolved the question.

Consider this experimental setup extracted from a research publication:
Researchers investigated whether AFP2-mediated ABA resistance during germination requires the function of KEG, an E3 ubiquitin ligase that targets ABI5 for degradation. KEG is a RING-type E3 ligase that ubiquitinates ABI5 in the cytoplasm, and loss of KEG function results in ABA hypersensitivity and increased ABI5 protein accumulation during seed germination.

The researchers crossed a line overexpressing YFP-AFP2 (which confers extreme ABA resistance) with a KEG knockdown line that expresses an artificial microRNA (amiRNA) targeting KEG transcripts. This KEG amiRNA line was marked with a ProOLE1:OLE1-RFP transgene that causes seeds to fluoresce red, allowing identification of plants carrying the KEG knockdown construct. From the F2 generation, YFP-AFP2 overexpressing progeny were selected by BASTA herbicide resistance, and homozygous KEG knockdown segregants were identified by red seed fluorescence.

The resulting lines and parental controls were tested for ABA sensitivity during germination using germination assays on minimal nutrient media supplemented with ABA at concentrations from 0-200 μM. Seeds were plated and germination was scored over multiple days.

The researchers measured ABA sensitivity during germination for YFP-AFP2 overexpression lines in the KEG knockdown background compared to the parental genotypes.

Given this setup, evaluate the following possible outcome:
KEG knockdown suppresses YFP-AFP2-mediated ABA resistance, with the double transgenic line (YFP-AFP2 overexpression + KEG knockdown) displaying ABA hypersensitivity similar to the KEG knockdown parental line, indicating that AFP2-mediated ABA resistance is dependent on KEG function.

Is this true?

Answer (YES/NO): NO